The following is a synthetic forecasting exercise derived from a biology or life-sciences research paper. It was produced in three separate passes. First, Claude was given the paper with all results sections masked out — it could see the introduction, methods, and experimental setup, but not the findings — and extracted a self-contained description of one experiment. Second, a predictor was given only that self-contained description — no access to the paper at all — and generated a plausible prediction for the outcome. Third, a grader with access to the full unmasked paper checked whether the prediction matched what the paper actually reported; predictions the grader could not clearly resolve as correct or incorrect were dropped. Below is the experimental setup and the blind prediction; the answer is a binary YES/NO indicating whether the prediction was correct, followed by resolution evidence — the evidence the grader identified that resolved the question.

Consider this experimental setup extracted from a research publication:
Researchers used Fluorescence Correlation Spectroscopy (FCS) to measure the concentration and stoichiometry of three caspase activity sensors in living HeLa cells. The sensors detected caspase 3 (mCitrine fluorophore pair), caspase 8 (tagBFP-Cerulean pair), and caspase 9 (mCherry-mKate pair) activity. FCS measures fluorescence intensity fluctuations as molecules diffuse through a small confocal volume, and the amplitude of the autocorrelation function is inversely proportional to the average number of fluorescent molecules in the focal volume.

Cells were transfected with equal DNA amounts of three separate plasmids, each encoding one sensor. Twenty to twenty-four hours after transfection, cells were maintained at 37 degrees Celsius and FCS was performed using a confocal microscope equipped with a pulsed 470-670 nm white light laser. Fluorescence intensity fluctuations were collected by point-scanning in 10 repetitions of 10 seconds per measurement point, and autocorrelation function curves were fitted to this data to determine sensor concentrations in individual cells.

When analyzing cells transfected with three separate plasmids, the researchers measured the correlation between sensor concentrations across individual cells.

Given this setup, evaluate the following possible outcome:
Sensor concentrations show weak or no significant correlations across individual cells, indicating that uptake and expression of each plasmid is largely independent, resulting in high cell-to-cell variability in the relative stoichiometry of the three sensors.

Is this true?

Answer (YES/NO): NO